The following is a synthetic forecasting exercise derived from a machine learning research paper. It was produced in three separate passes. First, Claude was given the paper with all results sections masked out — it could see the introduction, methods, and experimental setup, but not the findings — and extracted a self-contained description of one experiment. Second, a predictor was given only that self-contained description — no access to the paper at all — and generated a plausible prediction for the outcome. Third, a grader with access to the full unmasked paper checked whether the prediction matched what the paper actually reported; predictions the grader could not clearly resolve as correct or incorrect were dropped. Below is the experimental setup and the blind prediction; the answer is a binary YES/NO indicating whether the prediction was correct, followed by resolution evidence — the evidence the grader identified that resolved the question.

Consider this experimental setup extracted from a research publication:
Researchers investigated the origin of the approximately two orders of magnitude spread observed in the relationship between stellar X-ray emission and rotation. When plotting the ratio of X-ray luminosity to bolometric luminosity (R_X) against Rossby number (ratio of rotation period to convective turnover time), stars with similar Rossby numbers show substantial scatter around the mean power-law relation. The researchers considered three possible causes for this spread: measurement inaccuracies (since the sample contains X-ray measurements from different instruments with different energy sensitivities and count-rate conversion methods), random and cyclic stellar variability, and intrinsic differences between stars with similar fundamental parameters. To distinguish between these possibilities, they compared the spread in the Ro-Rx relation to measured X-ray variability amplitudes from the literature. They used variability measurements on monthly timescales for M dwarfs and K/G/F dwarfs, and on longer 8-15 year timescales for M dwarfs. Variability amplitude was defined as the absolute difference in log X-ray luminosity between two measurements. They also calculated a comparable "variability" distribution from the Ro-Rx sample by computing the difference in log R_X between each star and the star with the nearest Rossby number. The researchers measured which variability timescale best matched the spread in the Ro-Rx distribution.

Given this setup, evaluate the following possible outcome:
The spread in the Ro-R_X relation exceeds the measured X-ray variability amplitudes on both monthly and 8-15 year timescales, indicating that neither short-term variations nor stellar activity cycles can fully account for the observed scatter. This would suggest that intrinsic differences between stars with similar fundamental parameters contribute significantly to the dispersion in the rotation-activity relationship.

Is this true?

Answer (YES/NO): NO